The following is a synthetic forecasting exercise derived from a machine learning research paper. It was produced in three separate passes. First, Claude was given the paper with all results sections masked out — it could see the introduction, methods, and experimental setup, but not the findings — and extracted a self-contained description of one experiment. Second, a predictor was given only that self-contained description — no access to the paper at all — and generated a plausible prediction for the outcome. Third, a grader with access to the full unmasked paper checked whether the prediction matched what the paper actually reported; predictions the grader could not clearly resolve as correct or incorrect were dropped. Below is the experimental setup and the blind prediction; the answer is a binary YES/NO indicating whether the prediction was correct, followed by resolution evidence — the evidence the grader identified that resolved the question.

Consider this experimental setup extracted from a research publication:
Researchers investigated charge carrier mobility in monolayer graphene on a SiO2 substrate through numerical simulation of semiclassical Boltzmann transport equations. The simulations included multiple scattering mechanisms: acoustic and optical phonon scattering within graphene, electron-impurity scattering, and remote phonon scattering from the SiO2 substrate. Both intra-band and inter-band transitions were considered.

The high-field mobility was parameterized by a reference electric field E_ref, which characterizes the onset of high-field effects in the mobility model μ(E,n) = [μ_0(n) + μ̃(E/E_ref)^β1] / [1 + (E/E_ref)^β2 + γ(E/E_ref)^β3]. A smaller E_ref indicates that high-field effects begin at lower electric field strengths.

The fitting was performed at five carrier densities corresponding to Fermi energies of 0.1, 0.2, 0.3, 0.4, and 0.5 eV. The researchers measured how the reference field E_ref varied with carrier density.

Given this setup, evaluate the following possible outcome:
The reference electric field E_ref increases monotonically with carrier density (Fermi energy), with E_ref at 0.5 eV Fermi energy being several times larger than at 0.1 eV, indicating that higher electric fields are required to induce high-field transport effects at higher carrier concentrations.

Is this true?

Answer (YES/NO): NO